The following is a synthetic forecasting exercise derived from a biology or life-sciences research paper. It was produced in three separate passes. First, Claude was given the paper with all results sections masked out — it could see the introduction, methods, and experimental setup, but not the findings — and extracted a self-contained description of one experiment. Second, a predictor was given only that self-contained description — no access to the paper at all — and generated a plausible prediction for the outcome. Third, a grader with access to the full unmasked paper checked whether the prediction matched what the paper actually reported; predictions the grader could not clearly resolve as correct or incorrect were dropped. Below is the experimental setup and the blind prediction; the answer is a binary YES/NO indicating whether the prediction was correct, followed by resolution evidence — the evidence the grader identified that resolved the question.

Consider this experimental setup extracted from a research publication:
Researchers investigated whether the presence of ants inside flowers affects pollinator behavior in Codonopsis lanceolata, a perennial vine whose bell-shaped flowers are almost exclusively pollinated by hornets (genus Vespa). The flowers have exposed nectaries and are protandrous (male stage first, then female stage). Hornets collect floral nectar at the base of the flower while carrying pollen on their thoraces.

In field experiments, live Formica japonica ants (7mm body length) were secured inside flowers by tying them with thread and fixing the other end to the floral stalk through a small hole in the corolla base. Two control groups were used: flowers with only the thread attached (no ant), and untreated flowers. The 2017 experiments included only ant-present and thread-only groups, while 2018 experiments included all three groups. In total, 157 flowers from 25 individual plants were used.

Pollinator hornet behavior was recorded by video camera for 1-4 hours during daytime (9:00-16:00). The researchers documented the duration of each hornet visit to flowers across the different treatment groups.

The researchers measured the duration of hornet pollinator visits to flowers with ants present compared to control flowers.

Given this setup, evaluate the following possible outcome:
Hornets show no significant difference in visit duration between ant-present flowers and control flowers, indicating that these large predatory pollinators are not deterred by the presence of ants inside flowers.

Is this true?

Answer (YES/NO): NO